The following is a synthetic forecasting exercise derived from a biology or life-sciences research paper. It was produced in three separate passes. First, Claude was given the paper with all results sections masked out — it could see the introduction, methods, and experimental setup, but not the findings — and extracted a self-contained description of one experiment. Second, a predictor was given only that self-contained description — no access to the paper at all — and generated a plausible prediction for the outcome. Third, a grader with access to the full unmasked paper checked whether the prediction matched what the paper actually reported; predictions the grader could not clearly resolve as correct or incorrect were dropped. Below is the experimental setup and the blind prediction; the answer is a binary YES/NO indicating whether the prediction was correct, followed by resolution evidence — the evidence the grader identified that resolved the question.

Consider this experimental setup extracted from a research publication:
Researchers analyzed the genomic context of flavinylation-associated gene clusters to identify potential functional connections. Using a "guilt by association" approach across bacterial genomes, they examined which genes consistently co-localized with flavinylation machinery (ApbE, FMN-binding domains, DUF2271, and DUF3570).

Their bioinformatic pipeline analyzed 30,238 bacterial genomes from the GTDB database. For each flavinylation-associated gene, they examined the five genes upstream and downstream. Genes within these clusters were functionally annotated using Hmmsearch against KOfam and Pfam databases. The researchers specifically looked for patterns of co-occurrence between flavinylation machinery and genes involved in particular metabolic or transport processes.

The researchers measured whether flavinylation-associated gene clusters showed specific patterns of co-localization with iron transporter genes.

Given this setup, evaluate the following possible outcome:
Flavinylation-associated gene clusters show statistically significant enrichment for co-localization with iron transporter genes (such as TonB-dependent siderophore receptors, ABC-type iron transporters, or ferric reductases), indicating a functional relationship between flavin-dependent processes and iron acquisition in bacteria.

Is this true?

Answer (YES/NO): YES